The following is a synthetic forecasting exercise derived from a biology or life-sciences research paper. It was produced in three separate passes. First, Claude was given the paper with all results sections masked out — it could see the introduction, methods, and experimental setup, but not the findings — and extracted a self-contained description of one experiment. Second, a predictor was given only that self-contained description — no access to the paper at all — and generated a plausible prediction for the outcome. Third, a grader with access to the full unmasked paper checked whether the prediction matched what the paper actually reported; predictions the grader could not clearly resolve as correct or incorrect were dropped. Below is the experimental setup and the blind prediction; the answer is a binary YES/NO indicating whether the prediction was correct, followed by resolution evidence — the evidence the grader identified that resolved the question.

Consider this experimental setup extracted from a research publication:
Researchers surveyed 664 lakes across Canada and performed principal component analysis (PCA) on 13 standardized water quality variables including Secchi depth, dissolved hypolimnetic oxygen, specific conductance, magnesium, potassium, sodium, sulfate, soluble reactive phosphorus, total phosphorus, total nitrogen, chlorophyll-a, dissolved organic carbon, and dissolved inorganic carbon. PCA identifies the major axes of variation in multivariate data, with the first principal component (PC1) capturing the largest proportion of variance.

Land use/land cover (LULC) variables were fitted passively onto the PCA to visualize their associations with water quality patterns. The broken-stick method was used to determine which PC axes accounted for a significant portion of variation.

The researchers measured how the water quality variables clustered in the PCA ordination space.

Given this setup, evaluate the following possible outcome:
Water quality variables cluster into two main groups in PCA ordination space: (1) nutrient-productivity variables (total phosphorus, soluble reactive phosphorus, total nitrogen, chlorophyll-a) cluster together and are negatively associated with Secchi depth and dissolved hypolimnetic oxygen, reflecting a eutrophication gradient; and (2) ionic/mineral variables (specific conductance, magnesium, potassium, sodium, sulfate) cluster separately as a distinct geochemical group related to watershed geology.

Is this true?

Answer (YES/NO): NO